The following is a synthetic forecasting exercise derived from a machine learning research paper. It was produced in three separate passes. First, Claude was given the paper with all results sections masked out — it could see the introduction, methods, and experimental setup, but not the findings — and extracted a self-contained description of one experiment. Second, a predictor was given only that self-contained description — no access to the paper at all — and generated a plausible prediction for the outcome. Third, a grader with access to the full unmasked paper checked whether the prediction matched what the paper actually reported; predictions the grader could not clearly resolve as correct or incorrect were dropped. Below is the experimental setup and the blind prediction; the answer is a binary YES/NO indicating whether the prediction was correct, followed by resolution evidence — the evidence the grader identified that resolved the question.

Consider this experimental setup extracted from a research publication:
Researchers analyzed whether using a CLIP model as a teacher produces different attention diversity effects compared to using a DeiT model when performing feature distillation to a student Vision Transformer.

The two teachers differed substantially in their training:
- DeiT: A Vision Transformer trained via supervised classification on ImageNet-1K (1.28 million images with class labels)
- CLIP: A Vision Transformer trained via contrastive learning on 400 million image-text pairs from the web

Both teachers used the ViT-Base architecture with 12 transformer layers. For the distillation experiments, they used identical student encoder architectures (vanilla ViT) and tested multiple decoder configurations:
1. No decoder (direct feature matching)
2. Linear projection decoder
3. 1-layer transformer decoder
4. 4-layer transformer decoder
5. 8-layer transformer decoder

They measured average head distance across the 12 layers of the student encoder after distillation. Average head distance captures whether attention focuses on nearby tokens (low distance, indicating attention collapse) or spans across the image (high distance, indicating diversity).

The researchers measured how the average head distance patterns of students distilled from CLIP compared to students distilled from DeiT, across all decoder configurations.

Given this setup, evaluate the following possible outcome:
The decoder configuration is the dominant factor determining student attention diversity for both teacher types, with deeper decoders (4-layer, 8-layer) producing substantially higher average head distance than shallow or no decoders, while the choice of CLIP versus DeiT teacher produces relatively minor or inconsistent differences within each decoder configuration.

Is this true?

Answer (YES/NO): YES